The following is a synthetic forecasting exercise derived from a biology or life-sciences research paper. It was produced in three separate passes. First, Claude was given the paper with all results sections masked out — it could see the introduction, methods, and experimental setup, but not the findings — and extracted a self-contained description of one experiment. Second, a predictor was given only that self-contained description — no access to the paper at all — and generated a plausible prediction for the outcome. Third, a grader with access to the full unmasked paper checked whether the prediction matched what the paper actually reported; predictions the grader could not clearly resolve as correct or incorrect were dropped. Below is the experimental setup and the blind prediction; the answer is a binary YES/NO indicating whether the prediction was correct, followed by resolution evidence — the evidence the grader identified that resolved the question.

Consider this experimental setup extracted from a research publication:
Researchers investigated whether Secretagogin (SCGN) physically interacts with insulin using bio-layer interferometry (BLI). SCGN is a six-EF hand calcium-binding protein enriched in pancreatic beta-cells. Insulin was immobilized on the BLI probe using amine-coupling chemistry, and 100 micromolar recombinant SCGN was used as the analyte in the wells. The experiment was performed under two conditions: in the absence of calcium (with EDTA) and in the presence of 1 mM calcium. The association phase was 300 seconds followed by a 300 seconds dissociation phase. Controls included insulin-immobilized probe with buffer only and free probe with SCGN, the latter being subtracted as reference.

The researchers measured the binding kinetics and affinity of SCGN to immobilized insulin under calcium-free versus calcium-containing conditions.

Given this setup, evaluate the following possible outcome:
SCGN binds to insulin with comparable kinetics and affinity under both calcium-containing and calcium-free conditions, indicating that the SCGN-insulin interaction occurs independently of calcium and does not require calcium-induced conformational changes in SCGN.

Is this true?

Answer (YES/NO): NO